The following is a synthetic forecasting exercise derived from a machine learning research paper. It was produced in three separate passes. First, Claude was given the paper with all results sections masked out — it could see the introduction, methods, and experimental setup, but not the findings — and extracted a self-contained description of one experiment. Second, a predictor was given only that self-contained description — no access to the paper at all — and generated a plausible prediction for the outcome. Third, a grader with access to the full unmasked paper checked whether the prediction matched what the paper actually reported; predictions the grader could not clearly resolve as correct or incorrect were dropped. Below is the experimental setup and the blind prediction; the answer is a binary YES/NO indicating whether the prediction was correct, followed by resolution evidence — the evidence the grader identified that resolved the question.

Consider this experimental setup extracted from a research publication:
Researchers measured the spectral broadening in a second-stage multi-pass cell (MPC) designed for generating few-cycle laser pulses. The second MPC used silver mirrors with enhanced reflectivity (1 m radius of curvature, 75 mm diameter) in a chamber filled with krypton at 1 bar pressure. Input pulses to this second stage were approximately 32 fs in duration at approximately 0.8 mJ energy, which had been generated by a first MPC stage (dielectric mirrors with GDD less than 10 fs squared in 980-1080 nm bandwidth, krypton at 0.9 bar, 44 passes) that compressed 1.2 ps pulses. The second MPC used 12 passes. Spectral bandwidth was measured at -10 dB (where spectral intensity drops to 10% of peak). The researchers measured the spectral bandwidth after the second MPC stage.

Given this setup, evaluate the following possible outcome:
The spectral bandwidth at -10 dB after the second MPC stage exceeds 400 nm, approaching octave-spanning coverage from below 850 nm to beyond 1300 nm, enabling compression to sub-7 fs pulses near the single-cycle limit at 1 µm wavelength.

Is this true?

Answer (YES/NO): NO